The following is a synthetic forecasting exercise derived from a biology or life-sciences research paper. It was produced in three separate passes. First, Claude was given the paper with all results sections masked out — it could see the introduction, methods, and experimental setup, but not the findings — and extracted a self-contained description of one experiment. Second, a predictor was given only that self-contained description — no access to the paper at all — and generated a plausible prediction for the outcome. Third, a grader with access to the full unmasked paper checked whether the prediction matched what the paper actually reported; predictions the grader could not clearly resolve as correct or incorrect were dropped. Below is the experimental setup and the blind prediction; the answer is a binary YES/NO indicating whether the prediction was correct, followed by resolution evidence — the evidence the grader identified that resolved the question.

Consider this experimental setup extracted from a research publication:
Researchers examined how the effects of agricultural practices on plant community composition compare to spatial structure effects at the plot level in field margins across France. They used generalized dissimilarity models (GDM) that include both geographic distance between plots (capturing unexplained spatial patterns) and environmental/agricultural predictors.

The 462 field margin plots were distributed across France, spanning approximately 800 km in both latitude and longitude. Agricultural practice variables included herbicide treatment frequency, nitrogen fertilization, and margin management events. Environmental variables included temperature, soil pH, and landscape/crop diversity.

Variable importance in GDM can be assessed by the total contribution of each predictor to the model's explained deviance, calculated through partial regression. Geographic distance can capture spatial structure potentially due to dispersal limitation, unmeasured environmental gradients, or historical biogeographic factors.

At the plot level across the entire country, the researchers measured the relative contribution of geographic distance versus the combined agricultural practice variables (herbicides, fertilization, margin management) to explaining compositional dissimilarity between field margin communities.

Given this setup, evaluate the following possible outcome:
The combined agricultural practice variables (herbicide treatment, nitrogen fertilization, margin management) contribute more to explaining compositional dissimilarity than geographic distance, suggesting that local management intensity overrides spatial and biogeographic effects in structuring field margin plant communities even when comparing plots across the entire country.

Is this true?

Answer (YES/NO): NO